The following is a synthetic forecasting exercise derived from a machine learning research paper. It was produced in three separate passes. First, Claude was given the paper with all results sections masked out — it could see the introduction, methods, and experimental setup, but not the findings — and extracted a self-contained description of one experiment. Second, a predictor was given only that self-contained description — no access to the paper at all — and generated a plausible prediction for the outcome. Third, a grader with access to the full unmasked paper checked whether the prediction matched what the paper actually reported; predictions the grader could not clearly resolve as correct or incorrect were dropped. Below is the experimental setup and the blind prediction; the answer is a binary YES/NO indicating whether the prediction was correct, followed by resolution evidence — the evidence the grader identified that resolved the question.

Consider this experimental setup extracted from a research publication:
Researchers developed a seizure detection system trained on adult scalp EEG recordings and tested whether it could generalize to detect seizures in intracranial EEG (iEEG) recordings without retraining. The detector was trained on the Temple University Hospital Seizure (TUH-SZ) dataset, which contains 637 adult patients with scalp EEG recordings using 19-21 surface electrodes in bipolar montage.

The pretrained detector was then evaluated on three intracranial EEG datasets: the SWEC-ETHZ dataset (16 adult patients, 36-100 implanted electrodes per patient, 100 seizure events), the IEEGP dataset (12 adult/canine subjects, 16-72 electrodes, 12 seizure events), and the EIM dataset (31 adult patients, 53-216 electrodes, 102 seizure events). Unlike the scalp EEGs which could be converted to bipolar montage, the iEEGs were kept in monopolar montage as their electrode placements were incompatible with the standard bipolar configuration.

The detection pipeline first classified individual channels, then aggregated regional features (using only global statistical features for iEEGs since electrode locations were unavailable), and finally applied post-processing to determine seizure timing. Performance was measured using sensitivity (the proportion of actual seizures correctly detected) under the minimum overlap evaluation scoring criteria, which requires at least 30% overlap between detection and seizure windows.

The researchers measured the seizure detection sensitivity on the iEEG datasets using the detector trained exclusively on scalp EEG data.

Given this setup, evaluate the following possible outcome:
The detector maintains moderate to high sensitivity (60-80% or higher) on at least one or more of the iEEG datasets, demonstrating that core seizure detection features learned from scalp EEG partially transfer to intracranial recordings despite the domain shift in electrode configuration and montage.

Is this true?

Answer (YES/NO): YES